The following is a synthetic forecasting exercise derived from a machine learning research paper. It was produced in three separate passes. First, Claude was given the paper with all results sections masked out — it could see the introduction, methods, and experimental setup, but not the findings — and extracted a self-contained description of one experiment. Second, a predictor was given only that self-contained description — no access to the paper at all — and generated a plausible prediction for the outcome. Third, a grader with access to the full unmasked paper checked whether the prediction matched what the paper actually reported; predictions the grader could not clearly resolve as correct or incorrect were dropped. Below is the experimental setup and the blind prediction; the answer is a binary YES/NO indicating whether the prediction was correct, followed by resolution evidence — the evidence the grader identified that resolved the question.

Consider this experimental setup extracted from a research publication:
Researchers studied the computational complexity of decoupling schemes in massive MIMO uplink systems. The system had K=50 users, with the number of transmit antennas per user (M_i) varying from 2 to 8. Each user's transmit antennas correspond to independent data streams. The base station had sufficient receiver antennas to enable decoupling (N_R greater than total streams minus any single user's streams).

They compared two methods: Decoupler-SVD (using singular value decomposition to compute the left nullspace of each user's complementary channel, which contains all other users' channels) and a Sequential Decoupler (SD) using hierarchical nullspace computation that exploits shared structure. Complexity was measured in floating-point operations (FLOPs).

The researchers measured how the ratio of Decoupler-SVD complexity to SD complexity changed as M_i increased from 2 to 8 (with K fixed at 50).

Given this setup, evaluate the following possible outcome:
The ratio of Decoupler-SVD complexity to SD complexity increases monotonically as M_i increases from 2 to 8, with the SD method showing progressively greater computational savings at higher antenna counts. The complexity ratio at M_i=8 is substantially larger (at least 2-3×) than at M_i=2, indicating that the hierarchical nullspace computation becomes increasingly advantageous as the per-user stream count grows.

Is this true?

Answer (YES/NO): NO